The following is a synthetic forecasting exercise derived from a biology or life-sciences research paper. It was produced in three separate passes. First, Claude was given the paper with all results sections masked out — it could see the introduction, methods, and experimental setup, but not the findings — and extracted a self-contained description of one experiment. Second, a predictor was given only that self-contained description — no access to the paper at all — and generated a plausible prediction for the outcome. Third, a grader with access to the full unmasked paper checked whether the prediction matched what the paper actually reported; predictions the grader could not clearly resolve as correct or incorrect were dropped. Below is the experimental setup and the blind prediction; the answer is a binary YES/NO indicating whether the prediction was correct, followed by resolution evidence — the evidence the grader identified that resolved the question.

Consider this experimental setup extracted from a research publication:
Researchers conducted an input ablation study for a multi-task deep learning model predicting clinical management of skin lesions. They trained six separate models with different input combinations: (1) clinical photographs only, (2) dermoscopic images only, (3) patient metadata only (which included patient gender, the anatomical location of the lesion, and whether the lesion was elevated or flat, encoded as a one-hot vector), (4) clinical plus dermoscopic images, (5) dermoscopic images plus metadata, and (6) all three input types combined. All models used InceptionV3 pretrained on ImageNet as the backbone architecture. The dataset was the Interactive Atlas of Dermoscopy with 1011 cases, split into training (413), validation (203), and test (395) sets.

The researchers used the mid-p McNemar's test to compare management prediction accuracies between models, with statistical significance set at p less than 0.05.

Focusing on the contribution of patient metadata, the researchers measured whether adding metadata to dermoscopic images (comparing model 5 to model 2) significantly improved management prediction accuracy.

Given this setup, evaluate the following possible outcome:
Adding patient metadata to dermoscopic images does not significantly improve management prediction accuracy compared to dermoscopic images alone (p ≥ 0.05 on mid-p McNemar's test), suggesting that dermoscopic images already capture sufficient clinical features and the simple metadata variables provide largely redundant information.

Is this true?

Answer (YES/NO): YES